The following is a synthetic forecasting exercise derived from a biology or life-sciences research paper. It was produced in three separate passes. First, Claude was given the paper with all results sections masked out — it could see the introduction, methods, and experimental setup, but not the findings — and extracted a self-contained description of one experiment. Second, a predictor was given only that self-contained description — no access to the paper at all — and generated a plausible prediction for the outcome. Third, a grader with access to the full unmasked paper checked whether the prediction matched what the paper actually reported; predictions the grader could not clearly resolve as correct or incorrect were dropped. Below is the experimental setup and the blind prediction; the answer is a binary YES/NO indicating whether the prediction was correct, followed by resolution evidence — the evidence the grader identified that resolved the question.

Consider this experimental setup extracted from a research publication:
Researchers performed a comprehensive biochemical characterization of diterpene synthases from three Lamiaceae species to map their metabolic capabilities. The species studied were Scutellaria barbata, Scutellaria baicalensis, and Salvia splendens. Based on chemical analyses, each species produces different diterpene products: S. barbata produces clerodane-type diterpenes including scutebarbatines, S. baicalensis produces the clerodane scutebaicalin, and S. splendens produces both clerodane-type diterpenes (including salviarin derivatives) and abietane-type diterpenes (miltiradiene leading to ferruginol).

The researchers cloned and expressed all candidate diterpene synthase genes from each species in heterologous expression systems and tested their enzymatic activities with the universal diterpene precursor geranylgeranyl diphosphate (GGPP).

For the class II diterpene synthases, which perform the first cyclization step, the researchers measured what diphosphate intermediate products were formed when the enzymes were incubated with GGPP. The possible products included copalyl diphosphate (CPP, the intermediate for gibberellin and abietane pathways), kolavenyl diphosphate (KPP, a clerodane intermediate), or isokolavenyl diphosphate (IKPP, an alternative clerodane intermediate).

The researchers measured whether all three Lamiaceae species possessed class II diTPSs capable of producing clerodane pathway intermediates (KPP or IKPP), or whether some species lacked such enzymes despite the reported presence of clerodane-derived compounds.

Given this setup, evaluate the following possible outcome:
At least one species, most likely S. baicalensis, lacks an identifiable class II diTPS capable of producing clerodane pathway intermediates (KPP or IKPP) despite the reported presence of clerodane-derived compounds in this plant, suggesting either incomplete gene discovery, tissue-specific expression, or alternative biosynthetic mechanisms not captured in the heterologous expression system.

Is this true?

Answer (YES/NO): NO